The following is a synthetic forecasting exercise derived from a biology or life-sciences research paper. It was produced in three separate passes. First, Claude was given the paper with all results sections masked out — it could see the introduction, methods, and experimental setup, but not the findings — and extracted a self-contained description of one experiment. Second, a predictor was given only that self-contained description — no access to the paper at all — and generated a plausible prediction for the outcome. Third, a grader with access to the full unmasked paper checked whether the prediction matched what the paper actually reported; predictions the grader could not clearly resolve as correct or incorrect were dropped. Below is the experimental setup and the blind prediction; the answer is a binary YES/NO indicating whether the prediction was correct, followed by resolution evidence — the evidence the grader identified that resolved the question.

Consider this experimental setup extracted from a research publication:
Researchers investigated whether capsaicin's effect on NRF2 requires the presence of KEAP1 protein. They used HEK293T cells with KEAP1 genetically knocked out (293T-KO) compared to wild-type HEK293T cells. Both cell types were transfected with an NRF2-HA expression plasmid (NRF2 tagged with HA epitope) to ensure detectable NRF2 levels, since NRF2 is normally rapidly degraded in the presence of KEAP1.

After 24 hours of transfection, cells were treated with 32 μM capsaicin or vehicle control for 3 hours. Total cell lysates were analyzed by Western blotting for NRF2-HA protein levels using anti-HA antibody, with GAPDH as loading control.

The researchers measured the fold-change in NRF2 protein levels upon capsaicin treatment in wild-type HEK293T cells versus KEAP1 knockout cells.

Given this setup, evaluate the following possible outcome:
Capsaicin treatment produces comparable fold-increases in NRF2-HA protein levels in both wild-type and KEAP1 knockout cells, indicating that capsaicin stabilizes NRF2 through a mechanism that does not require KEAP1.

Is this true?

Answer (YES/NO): NO